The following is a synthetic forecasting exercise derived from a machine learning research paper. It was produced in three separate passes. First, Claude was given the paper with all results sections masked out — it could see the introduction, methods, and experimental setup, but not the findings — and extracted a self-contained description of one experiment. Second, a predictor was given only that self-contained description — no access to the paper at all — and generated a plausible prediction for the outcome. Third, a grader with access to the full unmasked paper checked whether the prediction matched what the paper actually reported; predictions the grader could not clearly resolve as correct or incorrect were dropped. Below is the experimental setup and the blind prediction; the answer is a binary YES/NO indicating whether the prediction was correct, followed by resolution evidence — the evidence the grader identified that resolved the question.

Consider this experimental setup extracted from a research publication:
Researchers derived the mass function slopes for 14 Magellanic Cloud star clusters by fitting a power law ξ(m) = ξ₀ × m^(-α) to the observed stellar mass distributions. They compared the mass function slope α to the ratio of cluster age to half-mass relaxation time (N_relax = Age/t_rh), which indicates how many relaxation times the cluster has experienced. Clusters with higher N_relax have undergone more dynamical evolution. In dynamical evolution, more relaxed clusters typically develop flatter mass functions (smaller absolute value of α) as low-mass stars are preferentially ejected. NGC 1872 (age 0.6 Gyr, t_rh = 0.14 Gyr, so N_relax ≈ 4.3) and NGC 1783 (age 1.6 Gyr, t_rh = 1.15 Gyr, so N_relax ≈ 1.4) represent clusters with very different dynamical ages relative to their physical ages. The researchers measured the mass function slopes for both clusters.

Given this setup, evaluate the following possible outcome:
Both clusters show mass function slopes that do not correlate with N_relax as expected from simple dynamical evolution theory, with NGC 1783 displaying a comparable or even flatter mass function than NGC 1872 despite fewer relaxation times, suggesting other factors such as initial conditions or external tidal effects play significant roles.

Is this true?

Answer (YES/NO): YES